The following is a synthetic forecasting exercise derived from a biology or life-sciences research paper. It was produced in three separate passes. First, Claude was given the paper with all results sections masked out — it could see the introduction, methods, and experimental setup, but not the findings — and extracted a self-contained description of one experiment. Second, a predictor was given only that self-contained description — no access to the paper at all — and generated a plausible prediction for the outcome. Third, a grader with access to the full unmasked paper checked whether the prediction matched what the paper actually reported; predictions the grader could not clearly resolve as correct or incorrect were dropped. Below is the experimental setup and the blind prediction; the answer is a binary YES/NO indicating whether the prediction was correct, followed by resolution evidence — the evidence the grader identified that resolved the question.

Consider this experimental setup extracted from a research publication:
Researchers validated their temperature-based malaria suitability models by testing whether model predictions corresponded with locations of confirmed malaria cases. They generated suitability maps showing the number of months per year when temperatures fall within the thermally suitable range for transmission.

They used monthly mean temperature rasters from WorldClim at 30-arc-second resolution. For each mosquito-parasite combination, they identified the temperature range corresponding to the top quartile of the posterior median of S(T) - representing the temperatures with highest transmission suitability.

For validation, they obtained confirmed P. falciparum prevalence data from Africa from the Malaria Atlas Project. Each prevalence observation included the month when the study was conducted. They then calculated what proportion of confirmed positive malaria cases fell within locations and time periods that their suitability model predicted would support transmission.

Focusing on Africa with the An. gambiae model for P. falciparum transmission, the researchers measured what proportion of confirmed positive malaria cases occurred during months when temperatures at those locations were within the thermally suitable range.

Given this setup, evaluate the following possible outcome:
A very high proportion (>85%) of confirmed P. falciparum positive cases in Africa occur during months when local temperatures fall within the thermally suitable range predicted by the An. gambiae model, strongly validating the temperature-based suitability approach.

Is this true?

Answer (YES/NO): NO